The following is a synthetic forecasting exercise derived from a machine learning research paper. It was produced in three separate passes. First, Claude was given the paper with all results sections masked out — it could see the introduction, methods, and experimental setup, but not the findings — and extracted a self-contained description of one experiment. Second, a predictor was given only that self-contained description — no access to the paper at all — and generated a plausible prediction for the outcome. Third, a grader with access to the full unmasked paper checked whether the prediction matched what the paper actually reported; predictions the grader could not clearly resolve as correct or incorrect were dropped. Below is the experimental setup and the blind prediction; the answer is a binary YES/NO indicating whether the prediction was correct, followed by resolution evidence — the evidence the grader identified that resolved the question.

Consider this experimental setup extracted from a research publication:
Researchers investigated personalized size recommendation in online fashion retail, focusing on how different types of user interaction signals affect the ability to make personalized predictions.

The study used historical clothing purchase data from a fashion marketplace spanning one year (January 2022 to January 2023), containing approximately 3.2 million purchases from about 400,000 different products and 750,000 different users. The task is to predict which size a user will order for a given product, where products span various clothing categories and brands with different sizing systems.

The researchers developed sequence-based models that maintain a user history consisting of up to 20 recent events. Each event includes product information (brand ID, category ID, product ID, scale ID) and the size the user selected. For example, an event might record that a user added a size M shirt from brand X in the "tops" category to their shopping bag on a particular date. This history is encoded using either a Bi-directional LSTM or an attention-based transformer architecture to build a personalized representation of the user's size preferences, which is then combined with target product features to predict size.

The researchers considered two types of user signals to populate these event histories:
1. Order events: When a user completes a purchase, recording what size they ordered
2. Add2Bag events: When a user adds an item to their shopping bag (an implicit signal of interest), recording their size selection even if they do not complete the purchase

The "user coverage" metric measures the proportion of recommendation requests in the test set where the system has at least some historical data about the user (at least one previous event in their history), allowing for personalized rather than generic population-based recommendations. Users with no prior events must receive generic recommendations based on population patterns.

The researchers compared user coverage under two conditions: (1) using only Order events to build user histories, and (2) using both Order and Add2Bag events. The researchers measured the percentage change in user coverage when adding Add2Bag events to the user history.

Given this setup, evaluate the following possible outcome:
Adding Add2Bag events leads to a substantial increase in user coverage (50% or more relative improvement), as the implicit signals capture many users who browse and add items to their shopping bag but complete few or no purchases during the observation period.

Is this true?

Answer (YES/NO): NO